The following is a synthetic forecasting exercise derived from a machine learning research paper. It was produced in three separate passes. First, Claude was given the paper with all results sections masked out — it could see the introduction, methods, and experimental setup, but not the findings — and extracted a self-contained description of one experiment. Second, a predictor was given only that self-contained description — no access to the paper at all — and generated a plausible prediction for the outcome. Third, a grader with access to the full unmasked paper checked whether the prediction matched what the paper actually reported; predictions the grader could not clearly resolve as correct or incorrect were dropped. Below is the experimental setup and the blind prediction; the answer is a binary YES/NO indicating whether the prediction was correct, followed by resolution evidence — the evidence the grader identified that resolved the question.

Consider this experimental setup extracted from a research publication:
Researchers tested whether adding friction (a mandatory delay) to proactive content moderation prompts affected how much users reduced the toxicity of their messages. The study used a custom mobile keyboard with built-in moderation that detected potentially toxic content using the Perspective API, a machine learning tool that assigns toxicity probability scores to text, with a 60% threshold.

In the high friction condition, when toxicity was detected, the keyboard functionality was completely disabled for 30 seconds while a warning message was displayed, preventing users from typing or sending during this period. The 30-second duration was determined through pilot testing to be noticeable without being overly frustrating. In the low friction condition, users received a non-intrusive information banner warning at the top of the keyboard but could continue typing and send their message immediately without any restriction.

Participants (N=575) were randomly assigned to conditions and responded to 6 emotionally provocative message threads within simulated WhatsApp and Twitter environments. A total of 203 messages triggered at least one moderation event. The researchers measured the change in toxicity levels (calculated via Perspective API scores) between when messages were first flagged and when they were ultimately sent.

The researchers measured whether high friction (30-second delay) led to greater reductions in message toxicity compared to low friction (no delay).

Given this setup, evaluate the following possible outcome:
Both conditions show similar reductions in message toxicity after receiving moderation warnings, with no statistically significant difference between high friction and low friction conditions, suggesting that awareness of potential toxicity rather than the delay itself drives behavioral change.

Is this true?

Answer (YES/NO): NO